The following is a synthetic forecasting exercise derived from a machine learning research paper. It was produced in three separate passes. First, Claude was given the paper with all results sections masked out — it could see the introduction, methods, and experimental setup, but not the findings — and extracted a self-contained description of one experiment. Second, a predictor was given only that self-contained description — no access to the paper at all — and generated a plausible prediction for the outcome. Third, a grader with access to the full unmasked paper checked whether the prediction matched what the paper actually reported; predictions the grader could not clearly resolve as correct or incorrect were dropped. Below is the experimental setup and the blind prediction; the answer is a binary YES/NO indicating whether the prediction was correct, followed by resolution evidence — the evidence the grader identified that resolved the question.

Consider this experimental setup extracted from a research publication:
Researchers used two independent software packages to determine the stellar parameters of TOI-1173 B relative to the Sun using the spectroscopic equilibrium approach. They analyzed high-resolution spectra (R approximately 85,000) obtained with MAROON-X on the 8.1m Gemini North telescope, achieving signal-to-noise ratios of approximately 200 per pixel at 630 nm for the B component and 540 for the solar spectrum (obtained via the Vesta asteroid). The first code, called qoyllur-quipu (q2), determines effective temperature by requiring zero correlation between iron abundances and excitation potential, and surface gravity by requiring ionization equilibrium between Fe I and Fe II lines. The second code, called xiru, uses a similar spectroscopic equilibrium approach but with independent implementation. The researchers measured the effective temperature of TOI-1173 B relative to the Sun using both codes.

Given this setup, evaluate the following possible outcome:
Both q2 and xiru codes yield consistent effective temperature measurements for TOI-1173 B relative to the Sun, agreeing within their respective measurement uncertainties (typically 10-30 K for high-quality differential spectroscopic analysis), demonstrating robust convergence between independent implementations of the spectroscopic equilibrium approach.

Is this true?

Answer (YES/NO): YES